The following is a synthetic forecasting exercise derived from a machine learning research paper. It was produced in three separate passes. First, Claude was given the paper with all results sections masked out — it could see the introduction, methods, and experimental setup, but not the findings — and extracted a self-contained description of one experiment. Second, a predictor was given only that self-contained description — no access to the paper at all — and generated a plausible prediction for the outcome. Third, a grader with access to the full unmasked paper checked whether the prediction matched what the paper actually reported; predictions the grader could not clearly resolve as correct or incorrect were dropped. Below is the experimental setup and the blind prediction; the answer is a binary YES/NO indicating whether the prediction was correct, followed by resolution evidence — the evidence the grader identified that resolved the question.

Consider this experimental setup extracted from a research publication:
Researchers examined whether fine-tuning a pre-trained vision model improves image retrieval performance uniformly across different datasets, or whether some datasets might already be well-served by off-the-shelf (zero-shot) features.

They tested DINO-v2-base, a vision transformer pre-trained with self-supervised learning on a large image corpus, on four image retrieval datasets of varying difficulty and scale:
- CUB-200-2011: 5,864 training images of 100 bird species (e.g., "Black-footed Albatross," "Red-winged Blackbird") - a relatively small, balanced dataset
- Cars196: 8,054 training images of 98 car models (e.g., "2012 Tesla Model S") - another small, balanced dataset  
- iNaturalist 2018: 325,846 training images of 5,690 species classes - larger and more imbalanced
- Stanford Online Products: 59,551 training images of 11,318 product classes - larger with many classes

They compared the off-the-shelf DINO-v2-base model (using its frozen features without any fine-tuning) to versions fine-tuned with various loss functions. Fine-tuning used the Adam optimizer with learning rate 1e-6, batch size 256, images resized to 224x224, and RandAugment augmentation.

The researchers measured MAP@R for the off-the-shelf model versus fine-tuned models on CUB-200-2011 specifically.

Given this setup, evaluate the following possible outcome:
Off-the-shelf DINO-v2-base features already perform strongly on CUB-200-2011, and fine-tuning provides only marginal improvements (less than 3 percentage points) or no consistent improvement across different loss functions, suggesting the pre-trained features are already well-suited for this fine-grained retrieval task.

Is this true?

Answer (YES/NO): YES